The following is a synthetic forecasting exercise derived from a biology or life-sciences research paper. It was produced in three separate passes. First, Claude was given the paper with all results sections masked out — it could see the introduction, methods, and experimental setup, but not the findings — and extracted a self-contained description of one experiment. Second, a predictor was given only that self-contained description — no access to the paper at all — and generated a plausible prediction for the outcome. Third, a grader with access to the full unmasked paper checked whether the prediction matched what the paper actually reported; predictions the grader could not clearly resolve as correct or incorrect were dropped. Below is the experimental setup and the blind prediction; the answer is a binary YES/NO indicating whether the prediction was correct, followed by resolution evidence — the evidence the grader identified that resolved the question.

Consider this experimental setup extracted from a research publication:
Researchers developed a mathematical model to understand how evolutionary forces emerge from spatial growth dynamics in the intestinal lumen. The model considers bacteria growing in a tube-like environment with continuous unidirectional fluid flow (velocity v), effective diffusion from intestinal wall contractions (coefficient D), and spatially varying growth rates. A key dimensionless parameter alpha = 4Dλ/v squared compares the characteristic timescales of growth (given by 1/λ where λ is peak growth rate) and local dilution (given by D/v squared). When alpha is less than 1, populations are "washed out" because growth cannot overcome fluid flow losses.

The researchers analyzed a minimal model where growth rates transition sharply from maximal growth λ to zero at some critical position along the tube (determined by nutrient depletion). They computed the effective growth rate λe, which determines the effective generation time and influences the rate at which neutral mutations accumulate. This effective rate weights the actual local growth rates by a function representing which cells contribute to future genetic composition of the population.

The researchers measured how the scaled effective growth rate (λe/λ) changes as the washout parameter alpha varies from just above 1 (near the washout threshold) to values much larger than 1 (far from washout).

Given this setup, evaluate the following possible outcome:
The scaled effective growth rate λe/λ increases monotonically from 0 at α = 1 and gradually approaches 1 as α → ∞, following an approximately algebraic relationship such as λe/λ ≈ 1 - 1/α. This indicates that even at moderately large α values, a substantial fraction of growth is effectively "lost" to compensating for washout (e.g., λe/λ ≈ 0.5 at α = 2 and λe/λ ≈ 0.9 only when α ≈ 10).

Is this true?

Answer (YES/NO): NO